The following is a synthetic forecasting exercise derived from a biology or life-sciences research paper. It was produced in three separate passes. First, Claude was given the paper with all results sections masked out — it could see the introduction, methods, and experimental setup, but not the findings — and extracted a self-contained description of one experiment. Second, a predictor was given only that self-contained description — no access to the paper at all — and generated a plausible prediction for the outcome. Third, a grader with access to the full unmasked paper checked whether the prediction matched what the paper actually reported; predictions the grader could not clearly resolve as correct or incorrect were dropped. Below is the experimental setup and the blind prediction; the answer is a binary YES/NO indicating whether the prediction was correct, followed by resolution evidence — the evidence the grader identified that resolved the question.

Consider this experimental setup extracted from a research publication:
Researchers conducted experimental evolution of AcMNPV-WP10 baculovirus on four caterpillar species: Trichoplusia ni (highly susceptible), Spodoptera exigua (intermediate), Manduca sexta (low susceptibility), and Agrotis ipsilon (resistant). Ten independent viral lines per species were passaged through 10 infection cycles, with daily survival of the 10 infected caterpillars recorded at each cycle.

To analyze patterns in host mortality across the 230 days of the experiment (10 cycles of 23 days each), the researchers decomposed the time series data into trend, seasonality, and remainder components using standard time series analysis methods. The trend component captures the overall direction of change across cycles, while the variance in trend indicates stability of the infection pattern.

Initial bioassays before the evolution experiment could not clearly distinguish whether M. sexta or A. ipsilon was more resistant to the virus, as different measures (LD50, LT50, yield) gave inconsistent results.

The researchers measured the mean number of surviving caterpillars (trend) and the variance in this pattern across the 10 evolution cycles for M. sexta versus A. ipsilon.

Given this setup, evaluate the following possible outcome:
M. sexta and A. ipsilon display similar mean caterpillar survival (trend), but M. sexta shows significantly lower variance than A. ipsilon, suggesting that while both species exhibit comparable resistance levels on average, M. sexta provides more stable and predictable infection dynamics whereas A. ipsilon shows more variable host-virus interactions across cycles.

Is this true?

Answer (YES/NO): NO